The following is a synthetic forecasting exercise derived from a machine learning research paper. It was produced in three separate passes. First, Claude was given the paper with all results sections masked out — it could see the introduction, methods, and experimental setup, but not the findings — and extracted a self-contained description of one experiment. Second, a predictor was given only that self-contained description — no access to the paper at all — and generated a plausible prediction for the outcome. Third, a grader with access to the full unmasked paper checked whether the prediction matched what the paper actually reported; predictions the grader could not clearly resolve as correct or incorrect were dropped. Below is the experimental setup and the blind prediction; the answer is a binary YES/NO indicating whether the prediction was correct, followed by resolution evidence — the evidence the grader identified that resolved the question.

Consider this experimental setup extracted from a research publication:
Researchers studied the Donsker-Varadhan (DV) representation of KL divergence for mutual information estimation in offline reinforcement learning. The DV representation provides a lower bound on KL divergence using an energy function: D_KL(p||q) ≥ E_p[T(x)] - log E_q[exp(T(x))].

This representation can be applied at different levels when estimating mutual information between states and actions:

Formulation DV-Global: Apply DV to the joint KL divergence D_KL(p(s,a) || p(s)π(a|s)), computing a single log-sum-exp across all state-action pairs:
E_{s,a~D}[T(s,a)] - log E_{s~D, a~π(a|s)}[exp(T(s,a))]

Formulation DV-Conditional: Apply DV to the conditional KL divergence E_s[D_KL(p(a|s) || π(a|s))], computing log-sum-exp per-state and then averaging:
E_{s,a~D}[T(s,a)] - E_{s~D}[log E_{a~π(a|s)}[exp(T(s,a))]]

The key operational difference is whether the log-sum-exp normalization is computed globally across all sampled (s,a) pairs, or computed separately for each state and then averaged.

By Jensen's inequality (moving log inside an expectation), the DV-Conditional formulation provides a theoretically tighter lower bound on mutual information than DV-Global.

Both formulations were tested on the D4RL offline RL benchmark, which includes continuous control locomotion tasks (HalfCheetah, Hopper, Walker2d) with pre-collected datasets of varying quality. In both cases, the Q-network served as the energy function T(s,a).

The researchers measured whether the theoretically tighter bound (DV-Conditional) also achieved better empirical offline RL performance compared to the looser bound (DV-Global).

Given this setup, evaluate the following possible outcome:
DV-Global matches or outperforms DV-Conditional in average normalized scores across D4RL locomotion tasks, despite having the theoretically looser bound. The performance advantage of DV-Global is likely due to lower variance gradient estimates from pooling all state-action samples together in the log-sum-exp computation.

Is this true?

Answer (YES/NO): NO